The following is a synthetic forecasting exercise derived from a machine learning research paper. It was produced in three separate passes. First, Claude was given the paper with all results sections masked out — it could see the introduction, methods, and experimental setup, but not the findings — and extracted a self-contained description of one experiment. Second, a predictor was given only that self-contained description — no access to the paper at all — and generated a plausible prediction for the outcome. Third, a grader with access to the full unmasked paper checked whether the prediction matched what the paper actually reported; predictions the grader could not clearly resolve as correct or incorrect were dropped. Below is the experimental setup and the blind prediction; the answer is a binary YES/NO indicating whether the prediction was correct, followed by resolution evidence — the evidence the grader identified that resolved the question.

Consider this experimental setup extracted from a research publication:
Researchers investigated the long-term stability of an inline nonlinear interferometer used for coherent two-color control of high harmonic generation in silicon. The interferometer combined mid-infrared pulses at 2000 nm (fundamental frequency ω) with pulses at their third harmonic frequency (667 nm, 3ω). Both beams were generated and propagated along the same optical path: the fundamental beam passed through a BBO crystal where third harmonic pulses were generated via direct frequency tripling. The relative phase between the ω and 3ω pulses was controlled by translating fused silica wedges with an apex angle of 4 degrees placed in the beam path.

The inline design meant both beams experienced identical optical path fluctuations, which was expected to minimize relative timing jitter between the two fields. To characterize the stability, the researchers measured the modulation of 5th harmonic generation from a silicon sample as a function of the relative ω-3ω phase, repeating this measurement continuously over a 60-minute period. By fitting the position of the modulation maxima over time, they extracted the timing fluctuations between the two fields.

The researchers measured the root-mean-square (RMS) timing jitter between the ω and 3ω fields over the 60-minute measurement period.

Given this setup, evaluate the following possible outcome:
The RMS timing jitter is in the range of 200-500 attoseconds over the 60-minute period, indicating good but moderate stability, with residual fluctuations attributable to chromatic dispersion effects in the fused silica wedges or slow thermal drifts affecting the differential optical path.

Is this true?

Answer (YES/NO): NO